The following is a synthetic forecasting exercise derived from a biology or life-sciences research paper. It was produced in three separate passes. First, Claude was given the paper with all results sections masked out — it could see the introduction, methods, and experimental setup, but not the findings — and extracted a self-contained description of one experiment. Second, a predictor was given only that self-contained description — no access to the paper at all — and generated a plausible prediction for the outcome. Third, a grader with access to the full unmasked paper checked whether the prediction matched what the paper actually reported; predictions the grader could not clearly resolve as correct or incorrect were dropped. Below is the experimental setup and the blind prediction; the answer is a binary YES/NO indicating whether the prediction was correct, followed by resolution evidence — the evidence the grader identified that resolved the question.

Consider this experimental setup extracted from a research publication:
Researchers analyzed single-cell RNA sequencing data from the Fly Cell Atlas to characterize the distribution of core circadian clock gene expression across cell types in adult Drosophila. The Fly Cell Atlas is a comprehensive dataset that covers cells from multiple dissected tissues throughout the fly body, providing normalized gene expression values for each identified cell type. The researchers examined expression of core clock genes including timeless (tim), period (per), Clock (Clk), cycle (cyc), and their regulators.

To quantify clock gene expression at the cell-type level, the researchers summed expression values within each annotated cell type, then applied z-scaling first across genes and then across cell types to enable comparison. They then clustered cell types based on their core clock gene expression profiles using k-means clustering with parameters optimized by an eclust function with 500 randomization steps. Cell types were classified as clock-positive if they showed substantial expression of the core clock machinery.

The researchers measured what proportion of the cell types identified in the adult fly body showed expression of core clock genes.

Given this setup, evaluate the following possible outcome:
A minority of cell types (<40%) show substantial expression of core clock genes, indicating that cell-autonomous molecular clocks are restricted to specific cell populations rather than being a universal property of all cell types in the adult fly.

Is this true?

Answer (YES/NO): YES